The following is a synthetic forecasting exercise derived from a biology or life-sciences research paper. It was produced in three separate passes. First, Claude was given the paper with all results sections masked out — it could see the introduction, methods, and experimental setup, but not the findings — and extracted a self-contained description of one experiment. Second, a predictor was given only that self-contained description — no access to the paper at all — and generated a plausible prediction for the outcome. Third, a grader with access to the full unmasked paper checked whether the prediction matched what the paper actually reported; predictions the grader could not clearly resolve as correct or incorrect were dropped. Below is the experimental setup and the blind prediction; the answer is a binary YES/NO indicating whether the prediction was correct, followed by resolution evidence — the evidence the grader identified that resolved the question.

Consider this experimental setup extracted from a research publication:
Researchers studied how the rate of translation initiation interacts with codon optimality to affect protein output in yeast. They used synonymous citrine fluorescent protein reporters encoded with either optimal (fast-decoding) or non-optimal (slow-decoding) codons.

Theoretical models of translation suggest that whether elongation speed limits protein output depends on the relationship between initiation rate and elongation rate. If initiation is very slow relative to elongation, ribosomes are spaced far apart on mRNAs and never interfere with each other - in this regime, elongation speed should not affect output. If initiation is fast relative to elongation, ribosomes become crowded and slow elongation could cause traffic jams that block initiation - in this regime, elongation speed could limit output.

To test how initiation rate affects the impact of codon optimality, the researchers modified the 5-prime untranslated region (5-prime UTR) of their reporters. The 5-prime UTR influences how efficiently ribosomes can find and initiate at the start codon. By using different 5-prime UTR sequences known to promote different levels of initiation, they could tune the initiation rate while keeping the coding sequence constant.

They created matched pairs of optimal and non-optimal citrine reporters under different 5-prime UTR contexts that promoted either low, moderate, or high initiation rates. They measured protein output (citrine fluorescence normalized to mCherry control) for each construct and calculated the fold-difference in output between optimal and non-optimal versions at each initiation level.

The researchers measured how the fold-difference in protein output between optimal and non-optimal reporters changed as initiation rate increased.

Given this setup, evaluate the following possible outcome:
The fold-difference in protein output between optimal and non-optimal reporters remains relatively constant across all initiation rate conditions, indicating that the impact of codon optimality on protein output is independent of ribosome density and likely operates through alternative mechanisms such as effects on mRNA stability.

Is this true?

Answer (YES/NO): NO